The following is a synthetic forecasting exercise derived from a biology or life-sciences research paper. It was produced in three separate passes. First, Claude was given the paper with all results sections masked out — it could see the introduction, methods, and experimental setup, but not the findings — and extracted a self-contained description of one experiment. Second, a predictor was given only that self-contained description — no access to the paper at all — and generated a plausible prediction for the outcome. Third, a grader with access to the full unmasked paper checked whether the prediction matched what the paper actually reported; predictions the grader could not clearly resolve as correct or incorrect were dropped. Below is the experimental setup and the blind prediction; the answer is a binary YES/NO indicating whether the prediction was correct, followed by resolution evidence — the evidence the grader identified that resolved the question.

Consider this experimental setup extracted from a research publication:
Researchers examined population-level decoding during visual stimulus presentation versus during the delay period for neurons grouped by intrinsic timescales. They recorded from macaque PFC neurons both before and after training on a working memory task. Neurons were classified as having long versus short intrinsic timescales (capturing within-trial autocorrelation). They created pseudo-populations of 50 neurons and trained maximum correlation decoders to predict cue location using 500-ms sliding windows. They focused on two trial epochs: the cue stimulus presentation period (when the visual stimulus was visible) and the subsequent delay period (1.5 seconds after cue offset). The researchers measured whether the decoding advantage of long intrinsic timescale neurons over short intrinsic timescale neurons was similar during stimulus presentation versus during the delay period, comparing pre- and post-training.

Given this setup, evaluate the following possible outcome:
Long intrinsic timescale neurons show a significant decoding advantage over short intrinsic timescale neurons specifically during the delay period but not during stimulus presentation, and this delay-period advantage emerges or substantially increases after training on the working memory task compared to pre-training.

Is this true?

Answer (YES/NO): NO